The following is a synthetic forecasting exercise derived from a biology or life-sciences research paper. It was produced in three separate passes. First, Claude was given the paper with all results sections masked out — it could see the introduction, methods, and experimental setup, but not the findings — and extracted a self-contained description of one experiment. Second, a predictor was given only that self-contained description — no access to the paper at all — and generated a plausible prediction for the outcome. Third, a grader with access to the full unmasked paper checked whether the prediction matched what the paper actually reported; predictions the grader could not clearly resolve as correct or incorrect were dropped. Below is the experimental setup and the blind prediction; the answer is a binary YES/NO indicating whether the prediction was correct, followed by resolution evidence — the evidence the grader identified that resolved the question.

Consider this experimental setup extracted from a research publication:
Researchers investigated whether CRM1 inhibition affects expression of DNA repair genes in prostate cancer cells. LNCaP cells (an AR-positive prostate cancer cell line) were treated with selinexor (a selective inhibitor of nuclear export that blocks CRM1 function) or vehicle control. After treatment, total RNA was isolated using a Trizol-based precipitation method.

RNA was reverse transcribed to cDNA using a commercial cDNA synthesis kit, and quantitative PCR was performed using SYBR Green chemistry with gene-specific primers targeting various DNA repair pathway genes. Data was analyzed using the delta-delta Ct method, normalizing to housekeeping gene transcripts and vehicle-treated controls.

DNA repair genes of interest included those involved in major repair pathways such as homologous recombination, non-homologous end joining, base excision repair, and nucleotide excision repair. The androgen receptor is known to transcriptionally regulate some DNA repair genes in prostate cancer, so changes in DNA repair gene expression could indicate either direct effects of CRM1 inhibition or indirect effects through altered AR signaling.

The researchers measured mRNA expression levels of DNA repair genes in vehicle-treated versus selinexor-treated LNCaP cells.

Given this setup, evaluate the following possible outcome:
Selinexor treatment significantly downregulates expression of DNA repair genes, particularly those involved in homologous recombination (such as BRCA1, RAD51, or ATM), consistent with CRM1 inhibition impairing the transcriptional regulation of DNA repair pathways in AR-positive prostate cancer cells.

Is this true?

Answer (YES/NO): YES